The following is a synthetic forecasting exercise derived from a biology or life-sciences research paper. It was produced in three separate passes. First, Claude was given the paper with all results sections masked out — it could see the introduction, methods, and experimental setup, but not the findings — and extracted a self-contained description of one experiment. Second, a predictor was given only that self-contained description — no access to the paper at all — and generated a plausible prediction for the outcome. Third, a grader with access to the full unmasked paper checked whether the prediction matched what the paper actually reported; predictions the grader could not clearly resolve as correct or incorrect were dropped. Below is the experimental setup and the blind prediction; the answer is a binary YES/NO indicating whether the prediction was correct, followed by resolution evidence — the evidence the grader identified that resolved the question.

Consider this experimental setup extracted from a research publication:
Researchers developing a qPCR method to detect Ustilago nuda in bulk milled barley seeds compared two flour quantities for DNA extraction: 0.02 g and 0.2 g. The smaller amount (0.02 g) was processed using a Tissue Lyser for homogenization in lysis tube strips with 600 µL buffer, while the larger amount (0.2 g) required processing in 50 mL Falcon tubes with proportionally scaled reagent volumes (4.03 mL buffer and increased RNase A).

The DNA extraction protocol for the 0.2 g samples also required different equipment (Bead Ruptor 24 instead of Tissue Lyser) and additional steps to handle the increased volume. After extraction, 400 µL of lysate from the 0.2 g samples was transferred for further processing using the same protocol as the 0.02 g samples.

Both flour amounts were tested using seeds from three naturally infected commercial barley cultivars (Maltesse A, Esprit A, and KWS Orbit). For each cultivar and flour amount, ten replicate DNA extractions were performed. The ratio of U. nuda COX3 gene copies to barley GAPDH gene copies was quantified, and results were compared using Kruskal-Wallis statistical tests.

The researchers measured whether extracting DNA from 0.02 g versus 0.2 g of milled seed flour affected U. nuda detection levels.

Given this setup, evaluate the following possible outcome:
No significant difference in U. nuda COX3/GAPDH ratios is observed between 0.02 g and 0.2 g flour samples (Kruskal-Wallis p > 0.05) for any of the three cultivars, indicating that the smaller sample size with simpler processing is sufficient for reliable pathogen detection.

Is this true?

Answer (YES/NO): YES